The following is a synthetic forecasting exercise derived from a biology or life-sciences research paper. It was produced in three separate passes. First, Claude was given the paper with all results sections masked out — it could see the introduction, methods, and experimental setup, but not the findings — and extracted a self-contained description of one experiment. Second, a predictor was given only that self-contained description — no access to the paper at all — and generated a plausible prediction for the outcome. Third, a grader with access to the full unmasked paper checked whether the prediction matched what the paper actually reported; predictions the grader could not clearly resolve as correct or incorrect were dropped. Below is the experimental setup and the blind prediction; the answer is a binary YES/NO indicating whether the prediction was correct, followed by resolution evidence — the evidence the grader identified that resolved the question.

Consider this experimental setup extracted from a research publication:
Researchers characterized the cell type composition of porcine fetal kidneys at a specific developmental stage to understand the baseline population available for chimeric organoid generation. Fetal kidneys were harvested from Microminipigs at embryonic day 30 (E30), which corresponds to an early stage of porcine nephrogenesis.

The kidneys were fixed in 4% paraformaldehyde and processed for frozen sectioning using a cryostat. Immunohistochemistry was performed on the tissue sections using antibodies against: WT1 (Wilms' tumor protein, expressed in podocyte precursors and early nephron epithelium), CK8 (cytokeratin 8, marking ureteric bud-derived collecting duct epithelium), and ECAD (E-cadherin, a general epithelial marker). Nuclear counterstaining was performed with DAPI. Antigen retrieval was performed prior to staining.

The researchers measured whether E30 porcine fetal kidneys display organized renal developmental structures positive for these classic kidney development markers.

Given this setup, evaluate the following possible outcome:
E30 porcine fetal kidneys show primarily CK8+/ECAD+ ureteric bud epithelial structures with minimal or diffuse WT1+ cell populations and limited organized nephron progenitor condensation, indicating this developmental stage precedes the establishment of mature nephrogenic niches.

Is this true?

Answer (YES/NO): NO